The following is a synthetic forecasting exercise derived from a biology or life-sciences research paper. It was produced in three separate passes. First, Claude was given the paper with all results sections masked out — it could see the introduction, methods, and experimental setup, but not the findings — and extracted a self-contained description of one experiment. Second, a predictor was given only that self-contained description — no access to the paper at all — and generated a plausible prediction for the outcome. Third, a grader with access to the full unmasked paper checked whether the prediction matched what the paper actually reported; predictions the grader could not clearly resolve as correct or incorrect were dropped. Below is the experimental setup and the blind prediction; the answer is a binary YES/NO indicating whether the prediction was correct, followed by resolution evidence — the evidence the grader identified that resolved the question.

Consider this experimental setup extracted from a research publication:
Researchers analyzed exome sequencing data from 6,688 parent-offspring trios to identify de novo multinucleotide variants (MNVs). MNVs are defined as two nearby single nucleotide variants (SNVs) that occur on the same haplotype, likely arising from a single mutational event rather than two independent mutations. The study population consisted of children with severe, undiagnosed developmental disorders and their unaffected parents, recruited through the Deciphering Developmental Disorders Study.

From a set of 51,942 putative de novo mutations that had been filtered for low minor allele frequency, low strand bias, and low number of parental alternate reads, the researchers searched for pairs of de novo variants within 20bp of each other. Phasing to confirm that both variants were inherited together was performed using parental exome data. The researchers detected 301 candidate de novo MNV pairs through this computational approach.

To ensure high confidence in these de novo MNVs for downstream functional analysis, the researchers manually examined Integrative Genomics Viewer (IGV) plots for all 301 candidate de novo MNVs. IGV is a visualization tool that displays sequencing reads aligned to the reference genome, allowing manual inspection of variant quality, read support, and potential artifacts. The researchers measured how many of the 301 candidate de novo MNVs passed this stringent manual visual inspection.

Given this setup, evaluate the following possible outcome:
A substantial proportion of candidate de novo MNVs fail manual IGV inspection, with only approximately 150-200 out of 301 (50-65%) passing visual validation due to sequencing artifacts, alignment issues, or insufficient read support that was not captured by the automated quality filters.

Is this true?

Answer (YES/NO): NO